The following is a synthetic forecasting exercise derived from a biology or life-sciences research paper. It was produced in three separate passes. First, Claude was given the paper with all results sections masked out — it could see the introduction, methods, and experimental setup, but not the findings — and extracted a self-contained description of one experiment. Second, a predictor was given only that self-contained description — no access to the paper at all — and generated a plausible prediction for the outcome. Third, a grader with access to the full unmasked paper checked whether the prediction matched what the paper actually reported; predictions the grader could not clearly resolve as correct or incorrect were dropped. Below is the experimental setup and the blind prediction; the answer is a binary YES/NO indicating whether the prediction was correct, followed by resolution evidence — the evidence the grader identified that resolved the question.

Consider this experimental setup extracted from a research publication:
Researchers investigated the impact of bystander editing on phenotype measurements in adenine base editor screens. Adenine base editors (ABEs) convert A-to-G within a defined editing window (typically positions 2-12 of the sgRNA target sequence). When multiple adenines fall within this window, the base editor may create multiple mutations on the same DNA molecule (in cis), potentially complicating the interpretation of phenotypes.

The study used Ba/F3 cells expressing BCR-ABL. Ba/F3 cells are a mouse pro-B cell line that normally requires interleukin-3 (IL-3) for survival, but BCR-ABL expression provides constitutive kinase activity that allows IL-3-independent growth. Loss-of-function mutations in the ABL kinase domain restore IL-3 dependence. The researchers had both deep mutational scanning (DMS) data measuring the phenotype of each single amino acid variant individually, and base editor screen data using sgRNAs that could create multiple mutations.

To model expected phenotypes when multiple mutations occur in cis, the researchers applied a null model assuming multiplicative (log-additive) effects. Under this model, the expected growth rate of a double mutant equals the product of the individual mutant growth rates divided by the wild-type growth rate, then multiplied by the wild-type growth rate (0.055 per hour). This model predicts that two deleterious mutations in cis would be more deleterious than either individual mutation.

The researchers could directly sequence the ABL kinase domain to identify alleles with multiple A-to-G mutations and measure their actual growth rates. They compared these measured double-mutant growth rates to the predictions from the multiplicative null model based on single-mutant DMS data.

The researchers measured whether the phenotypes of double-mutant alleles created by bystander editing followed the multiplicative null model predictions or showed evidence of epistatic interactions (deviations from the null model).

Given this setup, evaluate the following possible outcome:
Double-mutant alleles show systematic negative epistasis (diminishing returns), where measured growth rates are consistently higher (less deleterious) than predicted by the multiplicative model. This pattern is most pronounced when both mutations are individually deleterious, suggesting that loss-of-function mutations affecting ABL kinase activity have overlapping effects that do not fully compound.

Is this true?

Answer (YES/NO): NO